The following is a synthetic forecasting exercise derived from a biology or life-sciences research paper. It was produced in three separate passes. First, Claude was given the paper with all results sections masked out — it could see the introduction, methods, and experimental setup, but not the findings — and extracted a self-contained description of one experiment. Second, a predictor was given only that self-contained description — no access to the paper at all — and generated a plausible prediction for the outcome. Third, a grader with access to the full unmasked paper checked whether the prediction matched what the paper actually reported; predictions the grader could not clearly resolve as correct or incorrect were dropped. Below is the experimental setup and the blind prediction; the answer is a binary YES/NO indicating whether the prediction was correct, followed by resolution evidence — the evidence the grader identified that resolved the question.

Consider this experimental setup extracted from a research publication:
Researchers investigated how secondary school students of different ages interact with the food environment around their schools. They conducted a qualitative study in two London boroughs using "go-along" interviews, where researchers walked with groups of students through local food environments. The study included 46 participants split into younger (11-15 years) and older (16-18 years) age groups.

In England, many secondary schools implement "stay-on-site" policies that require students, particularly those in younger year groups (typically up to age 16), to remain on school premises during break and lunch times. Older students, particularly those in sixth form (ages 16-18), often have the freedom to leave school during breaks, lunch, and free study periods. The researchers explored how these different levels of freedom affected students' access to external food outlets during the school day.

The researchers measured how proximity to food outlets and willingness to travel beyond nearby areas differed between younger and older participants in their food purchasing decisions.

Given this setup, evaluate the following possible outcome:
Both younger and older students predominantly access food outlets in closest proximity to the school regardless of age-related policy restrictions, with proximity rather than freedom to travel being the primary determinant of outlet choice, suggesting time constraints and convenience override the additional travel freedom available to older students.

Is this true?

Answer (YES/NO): NO